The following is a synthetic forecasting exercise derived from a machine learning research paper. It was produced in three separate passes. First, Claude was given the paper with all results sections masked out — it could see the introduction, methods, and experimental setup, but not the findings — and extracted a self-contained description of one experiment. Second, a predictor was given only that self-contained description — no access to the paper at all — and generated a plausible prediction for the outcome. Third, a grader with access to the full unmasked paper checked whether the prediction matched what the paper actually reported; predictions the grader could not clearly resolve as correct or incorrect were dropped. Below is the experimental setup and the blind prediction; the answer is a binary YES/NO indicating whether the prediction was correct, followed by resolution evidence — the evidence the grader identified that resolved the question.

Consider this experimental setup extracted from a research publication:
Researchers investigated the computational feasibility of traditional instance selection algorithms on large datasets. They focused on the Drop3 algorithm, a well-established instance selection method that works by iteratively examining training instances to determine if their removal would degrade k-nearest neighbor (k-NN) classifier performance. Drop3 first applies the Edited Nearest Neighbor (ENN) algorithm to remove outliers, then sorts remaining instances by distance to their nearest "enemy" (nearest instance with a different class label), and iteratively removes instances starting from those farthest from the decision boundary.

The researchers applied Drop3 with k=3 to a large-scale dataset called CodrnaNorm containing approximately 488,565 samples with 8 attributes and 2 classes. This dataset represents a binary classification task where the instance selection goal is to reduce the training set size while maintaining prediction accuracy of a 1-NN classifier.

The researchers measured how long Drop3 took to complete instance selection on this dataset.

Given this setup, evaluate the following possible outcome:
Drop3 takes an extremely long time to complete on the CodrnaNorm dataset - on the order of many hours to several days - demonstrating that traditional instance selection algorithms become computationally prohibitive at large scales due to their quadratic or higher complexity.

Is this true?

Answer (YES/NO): NO